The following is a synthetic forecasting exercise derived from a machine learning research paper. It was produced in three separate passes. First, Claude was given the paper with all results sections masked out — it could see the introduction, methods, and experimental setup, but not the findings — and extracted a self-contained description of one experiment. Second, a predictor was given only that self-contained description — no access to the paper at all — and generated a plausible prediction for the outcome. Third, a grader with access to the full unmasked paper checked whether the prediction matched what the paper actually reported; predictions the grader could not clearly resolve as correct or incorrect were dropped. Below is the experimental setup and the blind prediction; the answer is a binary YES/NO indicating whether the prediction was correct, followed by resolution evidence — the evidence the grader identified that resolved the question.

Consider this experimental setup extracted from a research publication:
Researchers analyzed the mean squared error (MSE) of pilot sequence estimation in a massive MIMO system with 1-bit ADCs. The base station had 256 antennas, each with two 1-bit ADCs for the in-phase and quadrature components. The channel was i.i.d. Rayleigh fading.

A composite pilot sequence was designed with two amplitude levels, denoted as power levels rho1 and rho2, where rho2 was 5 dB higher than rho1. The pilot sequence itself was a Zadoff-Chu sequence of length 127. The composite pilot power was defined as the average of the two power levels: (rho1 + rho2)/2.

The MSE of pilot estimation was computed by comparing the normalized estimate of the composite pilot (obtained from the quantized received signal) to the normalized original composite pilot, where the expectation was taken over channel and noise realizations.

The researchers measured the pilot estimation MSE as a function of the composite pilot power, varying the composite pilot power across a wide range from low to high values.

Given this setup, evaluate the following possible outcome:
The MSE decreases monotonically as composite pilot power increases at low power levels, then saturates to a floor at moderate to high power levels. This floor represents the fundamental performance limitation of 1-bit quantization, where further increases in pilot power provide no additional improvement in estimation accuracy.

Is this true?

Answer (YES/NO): NO